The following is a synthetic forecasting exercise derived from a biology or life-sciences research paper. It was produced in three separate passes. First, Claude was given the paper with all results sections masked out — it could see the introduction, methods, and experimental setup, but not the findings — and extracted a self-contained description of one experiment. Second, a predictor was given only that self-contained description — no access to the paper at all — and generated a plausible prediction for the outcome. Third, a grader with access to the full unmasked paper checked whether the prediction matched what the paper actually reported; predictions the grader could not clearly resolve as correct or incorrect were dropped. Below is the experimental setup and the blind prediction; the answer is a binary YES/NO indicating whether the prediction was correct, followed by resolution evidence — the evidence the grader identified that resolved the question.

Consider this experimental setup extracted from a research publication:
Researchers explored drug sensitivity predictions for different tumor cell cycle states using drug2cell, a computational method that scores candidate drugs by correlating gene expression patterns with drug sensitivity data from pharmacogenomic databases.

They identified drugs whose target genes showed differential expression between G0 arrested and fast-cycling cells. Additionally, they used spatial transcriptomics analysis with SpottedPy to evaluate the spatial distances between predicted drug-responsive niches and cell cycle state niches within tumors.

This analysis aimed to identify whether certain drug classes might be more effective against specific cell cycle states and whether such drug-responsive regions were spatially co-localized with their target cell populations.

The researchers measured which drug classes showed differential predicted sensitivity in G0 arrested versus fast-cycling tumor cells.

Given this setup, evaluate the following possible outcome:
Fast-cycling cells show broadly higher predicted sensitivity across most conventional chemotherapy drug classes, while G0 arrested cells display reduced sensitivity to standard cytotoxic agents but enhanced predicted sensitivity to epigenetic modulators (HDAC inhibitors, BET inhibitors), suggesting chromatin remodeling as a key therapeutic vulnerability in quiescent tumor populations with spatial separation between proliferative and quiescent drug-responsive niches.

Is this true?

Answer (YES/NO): NO